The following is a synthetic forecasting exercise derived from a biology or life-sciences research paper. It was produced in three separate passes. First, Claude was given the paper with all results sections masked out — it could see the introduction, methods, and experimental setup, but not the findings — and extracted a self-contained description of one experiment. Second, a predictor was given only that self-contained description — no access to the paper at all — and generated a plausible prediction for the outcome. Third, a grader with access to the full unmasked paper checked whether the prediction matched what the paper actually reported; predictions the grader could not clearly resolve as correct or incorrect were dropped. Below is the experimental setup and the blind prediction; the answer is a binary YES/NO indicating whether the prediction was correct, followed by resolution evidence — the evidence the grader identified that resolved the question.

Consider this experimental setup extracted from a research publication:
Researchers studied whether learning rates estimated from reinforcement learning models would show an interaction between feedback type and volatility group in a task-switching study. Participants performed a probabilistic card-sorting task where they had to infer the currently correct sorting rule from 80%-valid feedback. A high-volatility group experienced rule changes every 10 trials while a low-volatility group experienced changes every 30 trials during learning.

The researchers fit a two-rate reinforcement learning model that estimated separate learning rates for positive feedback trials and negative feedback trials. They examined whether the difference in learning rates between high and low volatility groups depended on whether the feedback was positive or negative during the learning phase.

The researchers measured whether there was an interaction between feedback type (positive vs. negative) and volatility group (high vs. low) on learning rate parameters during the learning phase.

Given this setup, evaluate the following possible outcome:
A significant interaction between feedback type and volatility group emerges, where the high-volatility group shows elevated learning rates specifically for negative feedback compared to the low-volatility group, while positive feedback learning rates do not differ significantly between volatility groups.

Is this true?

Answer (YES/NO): NO